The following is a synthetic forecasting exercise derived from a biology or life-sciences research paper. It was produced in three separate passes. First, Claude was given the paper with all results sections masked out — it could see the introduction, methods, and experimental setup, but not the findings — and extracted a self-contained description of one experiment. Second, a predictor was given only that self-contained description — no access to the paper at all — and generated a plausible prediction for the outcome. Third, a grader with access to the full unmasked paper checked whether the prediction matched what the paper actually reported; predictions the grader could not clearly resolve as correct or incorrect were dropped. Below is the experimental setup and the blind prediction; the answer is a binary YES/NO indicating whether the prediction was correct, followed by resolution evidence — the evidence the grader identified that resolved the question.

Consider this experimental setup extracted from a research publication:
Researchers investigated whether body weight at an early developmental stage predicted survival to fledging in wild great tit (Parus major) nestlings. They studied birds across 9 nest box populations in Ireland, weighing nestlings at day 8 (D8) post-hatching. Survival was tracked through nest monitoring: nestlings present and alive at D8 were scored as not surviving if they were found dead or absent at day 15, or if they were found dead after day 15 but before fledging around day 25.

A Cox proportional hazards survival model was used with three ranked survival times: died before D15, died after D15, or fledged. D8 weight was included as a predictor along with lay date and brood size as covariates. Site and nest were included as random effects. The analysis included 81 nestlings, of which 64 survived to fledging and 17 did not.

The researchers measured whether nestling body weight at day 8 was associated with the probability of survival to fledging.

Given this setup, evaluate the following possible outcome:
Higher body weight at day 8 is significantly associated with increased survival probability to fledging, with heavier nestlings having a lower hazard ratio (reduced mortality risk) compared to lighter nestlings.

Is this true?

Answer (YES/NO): YES